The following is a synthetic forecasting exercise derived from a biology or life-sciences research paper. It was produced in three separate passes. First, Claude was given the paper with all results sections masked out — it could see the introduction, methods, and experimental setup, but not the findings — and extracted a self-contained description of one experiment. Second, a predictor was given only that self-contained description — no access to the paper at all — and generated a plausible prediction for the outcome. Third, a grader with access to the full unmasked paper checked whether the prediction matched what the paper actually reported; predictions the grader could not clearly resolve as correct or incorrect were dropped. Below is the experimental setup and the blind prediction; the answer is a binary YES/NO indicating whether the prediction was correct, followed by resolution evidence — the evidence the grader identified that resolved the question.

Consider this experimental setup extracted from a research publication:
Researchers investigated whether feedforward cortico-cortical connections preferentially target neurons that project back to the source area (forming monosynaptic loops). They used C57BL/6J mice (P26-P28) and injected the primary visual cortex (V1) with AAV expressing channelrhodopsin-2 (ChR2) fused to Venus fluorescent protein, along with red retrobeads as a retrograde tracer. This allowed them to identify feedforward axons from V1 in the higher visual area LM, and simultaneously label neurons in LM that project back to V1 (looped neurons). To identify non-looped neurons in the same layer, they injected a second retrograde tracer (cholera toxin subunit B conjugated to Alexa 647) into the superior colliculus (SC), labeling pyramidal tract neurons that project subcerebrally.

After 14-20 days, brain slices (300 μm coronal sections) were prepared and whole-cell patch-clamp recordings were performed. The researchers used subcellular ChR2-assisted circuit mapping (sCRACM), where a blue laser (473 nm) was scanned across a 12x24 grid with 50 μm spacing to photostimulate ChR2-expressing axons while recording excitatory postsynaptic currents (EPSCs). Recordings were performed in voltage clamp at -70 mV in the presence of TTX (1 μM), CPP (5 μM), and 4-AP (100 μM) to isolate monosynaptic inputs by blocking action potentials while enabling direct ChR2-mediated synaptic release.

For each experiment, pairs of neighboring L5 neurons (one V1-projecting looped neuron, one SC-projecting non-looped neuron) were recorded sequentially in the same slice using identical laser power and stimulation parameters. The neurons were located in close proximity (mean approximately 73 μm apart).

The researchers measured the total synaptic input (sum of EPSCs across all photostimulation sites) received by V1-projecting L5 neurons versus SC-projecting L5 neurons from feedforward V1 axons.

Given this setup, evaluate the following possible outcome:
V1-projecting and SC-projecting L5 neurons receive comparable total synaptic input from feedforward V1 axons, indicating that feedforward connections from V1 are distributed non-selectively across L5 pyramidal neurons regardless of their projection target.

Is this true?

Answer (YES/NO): NO